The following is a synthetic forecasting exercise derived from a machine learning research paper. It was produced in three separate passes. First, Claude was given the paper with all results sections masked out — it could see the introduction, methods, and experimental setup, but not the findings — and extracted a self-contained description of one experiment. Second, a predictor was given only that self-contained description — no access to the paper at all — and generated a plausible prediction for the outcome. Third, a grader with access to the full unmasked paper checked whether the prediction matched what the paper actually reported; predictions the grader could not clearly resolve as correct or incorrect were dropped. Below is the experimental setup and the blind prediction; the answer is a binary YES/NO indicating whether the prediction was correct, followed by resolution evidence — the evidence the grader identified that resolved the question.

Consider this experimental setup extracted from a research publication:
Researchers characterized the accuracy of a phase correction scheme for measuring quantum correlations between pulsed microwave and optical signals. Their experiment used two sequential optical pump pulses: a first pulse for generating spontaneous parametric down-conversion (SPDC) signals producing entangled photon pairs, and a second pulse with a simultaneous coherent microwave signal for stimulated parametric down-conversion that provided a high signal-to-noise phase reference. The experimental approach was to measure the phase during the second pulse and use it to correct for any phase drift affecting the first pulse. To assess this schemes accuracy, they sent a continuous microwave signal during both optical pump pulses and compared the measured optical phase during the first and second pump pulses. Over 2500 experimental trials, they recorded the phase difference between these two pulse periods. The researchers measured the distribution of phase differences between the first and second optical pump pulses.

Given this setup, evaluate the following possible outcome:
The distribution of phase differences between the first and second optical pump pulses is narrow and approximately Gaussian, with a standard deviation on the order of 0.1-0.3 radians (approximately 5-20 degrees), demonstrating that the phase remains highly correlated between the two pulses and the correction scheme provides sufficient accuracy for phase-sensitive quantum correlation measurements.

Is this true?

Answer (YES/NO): YES